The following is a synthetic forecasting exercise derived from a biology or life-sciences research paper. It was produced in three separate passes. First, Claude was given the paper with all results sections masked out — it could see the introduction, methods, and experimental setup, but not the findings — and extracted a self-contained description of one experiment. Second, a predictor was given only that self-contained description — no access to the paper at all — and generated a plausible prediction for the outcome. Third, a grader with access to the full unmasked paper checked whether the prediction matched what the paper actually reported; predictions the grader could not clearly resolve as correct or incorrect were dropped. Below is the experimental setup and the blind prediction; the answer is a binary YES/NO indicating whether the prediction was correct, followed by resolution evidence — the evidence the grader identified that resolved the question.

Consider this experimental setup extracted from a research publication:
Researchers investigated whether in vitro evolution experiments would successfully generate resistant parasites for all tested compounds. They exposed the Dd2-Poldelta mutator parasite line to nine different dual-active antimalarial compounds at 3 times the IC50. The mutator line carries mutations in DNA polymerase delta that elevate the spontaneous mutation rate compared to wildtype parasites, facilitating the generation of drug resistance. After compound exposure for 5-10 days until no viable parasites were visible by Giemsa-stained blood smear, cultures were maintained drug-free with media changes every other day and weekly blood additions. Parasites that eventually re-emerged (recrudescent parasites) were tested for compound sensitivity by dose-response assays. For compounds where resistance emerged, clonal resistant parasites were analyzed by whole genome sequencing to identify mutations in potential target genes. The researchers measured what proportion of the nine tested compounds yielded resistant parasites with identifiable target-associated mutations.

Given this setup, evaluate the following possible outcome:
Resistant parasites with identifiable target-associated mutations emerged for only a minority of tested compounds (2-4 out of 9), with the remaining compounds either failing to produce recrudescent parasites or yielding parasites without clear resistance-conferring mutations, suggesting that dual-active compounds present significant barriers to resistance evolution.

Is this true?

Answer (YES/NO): YES